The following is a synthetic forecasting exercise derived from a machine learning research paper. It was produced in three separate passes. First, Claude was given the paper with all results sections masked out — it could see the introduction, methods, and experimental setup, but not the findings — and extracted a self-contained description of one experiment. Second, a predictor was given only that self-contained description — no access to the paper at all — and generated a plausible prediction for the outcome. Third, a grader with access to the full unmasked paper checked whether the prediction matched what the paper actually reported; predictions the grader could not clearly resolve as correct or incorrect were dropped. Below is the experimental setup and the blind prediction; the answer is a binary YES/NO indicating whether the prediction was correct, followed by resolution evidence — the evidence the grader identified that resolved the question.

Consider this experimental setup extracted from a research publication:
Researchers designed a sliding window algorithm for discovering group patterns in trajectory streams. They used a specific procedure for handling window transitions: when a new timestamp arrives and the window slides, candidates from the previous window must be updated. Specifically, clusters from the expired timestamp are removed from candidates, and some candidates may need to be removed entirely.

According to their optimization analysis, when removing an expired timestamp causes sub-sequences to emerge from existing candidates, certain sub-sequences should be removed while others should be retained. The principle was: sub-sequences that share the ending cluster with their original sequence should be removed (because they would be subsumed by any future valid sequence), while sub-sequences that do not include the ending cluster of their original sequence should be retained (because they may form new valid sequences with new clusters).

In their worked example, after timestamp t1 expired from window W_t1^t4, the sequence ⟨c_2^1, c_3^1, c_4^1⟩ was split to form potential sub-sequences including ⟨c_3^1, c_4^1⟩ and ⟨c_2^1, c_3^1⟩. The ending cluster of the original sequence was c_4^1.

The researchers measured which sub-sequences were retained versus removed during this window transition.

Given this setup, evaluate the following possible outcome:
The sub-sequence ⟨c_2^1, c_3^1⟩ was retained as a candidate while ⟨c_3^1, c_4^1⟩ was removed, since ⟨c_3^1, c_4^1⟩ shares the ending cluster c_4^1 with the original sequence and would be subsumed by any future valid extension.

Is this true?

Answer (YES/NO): YES